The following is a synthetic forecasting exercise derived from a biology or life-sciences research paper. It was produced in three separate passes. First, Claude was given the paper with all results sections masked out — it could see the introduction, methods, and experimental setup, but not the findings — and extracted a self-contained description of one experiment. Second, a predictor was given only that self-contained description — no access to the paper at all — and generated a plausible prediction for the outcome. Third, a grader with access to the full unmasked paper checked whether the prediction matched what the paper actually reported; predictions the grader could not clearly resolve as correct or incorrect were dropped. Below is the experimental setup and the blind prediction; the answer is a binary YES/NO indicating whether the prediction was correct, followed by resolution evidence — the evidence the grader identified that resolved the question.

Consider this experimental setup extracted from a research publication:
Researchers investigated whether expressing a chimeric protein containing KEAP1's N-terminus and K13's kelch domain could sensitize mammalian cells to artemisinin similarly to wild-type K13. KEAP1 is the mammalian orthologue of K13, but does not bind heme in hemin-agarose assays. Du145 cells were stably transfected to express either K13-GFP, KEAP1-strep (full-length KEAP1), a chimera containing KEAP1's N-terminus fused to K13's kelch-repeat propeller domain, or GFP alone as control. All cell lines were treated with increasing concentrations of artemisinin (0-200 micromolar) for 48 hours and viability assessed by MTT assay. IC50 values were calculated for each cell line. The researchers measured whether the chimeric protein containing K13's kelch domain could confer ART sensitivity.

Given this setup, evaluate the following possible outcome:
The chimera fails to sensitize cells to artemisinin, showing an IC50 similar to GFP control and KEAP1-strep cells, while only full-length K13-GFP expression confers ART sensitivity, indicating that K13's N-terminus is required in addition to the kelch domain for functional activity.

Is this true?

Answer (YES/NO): NO